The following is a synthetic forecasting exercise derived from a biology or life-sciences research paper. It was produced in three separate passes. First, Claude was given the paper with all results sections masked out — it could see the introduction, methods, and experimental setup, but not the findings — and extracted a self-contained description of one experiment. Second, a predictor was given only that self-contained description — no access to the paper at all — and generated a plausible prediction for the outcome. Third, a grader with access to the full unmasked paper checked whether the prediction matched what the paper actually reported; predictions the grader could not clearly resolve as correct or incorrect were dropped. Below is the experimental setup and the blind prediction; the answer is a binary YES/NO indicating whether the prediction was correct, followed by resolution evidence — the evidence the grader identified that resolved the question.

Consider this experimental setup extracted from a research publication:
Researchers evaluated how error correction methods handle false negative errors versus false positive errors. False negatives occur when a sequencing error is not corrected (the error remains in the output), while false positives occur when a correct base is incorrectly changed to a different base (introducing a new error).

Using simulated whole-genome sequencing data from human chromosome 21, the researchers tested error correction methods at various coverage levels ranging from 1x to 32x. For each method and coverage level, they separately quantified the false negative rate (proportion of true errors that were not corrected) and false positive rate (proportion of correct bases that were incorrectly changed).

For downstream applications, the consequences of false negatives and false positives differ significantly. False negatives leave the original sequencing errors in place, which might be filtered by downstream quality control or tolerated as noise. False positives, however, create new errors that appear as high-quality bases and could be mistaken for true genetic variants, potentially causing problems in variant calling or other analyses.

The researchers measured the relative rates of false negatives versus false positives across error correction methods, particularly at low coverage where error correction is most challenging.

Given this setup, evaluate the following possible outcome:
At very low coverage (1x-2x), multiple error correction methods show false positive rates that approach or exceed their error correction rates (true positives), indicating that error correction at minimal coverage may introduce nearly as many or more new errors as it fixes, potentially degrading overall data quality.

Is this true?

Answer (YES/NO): YES